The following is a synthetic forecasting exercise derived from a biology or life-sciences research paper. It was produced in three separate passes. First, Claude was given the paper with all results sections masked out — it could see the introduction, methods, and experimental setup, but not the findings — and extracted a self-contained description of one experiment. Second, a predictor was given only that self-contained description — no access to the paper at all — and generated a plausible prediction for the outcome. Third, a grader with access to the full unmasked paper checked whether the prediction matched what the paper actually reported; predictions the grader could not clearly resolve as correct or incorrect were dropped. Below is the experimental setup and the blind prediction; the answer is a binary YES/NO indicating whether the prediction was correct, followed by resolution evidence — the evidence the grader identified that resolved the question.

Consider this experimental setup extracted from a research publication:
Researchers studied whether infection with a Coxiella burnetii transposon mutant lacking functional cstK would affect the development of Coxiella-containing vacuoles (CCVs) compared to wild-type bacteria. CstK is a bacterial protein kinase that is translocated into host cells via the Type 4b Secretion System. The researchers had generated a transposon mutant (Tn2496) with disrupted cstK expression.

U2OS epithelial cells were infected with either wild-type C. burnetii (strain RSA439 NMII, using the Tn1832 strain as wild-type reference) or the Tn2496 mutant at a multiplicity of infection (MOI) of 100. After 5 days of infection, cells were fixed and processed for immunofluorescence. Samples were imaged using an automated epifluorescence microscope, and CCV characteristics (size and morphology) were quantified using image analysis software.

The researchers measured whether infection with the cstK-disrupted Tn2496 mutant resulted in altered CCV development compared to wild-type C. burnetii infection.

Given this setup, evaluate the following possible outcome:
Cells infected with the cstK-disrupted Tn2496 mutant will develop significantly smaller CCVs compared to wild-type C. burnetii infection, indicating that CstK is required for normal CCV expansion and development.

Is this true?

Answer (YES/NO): NO